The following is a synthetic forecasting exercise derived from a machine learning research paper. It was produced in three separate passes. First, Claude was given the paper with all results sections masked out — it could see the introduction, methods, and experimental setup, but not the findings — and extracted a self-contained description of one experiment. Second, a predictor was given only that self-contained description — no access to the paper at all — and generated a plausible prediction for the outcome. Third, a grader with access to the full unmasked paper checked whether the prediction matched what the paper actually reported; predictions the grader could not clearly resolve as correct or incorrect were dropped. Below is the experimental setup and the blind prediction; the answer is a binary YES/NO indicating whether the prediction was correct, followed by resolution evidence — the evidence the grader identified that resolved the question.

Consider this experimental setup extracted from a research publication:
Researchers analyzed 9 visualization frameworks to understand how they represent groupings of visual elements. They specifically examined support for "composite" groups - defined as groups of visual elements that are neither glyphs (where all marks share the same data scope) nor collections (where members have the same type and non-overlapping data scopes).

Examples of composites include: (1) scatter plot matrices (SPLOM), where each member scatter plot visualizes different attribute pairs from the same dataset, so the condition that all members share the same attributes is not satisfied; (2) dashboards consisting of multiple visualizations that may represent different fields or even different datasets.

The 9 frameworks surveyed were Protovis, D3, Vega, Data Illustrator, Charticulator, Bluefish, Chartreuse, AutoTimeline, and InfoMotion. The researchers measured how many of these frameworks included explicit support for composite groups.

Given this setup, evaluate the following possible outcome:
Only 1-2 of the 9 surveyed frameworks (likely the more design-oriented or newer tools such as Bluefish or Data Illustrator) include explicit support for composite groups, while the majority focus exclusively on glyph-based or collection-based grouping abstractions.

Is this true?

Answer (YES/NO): NO